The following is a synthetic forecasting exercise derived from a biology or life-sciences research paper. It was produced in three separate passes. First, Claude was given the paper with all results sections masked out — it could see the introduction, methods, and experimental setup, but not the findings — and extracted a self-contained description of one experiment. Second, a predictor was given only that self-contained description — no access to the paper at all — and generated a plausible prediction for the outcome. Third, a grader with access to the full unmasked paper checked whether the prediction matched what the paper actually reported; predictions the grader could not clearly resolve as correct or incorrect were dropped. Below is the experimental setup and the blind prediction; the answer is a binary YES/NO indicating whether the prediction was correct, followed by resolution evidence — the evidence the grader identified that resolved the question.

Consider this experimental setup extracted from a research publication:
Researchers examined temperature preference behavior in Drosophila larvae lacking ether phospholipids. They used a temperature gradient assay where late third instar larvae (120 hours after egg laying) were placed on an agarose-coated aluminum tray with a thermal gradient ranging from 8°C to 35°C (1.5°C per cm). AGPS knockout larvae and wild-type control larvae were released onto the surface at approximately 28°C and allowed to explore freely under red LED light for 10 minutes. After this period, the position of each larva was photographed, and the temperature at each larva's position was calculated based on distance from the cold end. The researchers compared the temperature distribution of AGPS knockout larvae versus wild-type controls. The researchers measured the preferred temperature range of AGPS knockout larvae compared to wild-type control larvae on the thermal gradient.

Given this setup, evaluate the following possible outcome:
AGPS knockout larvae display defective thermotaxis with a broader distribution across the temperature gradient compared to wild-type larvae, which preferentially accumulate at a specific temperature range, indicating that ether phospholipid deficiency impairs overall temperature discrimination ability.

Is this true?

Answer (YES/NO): NO